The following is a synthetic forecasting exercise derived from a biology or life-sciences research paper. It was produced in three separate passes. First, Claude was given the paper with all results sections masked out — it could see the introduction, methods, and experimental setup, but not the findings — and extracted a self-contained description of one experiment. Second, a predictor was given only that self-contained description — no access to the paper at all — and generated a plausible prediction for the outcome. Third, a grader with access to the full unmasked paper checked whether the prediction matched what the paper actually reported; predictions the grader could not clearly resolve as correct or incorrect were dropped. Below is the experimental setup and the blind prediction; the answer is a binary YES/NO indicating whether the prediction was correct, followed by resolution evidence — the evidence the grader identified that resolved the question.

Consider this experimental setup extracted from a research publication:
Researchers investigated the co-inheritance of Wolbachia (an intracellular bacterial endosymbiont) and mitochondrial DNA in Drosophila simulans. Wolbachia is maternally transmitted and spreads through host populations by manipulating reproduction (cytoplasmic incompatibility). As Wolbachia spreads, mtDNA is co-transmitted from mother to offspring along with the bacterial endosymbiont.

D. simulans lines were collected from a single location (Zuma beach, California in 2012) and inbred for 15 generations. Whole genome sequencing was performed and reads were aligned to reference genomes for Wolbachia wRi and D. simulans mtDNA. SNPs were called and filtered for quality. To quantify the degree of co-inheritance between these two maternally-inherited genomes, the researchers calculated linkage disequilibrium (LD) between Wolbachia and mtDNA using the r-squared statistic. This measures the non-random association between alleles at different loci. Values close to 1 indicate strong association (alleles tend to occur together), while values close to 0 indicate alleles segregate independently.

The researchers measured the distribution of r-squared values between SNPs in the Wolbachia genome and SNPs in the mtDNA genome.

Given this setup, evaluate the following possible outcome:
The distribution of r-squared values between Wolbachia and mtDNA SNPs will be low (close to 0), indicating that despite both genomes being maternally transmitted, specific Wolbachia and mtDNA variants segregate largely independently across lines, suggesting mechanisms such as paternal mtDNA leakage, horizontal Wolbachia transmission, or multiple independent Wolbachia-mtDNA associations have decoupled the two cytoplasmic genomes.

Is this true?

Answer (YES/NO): NO